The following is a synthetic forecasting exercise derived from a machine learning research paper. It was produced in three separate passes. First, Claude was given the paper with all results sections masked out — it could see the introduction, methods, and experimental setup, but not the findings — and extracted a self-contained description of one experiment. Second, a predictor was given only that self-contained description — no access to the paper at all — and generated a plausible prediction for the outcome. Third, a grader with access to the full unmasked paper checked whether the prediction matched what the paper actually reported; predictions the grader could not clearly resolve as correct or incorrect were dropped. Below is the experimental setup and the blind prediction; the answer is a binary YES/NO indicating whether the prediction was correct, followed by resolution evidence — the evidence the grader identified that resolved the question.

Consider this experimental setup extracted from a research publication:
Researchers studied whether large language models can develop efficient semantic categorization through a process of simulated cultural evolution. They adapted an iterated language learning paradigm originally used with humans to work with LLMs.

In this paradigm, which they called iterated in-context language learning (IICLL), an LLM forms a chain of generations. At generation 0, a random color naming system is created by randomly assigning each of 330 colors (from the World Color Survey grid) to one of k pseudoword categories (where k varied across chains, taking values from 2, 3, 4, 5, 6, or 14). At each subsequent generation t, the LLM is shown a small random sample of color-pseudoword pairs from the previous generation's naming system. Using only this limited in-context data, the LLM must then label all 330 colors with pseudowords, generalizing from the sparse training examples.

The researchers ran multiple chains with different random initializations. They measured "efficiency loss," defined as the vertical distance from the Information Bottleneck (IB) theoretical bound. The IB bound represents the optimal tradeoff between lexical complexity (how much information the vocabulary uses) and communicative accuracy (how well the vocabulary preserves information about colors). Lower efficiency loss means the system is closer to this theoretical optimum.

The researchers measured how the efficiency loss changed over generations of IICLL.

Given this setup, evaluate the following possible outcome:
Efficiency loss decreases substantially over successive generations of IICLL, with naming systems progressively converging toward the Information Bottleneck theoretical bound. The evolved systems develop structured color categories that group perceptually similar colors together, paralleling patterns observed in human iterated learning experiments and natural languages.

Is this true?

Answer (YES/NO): YES